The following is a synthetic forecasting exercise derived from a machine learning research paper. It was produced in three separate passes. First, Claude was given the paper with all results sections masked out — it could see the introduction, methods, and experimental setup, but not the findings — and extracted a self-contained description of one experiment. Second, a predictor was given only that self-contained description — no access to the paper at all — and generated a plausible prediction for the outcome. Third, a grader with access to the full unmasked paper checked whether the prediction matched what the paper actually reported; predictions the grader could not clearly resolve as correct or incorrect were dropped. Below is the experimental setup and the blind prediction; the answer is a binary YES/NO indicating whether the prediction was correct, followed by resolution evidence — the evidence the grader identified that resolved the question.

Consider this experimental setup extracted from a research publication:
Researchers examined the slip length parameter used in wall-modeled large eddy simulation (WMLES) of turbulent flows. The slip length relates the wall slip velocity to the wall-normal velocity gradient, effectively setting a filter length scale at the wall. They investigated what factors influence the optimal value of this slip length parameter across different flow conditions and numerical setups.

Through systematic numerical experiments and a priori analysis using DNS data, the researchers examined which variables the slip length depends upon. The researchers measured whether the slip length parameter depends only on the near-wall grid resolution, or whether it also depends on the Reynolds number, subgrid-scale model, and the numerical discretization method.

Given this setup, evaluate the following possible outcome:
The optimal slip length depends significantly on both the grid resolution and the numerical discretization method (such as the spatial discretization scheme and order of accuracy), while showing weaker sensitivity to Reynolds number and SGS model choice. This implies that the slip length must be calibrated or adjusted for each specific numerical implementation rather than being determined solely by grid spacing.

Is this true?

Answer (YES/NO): NO